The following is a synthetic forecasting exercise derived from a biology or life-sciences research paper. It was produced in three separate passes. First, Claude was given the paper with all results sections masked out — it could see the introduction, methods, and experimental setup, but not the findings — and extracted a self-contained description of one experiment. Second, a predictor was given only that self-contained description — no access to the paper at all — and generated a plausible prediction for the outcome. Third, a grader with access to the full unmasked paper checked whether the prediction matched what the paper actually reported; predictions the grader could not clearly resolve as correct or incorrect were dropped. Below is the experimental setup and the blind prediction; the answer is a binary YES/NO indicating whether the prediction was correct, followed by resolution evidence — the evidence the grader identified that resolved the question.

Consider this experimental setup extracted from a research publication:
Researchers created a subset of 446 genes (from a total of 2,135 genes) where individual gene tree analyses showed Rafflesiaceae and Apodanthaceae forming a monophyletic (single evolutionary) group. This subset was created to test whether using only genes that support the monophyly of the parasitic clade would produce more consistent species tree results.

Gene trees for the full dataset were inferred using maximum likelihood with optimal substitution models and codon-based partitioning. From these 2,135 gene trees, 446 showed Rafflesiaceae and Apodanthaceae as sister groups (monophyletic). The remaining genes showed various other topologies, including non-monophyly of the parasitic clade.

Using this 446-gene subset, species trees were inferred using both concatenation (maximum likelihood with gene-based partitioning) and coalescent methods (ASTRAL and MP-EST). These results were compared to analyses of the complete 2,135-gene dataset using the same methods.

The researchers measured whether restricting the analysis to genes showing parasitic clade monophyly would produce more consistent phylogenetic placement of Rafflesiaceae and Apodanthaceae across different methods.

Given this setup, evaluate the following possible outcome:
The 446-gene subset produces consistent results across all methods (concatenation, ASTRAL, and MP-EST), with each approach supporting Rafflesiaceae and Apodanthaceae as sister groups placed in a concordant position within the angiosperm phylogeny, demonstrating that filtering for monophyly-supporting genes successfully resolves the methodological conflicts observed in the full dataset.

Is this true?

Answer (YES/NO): NO